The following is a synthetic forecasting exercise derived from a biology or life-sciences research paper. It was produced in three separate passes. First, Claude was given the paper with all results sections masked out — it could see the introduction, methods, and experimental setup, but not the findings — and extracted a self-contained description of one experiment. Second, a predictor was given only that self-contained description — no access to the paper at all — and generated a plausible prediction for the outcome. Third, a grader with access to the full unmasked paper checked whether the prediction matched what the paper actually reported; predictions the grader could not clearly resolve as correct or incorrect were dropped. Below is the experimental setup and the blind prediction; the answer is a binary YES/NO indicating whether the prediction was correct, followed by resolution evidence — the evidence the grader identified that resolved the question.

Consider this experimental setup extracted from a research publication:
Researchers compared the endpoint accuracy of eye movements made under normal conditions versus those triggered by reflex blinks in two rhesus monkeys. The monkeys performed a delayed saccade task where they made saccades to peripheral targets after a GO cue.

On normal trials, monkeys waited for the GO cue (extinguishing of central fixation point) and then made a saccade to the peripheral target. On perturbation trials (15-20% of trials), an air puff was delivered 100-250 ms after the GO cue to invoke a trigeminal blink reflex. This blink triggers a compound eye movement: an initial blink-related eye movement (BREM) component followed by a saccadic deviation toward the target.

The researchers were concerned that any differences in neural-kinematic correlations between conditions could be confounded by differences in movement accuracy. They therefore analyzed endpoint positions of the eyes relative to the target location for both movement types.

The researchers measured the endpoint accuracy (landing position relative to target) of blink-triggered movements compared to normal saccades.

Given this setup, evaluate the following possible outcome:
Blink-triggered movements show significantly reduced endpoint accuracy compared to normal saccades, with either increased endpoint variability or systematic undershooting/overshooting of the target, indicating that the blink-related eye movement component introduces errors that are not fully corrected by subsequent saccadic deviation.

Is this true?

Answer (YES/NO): NO